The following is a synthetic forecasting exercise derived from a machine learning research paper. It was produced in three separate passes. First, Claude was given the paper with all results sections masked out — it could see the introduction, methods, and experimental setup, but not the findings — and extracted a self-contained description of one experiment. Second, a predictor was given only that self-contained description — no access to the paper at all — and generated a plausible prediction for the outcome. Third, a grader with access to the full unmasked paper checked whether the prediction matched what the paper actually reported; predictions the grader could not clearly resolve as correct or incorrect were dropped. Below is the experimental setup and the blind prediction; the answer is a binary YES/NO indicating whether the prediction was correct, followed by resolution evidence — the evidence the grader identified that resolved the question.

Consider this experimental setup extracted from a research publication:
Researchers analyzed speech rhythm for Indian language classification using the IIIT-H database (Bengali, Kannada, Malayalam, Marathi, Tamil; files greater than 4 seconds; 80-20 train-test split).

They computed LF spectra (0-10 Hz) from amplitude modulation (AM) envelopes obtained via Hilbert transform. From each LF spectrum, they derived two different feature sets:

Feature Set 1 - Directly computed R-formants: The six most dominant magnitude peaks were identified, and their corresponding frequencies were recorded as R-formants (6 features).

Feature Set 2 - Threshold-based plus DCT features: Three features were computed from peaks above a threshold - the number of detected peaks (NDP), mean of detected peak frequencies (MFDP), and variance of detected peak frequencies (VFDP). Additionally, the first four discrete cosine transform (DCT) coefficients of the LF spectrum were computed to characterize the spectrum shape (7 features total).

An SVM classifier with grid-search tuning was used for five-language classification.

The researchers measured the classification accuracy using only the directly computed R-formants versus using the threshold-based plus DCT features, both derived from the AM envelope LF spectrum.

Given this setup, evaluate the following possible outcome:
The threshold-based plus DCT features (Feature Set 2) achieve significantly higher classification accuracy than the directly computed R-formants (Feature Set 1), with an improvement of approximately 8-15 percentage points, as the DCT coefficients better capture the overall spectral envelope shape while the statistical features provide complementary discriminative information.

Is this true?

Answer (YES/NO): YES